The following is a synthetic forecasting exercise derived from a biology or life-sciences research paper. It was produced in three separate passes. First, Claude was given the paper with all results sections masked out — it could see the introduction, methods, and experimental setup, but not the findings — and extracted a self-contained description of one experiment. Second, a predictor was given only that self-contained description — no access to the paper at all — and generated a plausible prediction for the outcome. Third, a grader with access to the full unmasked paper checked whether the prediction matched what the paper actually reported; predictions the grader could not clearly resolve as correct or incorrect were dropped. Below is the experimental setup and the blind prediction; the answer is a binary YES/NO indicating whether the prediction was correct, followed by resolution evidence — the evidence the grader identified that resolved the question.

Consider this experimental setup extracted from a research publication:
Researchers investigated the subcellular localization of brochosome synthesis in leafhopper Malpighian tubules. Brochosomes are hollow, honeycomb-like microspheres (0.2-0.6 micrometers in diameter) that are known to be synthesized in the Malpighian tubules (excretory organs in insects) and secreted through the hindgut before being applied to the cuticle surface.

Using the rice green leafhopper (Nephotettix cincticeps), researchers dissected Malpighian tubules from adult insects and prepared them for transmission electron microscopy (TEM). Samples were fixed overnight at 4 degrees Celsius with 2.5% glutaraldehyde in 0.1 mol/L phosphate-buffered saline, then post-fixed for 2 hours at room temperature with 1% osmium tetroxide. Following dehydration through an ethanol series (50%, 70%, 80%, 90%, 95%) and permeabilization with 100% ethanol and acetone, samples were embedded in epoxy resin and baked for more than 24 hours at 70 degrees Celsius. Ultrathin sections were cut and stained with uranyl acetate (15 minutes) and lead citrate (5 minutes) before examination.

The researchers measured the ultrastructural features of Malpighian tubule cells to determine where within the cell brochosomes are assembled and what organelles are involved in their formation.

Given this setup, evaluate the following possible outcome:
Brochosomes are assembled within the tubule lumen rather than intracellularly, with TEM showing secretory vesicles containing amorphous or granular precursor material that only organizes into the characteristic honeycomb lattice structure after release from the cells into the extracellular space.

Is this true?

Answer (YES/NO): NO